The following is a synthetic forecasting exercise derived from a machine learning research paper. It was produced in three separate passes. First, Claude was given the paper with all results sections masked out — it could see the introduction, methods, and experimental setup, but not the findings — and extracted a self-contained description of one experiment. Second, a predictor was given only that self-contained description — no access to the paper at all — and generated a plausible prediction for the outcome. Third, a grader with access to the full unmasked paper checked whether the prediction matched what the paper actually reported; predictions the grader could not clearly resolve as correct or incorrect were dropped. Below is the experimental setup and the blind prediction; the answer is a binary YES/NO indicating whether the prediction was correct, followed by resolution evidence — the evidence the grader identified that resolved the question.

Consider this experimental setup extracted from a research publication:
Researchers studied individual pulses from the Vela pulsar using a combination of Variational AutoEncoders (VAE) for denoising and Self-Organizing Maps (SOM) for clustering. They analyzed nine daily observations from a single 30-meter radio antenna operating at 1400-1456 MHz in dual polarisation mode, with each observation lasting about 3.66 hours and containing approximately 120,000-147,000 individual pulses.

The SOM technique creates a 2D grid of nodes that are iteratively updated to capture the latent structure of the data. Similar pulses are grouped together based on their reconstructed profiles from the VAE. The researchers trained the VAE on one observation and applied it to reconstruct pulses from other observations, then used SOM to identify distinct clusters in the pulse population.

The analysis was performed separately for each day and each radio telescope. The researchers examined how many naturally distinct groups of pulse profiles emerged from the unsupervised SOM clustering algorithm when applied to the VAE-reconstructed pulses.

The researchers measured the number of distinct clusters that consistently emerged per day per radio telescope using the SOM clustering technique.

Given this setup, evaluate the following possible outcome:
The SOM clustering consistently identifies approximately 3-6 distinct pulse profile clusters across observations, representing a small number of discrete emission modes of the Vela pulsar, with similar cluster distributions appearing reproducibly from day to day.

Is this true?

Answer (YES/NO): YES